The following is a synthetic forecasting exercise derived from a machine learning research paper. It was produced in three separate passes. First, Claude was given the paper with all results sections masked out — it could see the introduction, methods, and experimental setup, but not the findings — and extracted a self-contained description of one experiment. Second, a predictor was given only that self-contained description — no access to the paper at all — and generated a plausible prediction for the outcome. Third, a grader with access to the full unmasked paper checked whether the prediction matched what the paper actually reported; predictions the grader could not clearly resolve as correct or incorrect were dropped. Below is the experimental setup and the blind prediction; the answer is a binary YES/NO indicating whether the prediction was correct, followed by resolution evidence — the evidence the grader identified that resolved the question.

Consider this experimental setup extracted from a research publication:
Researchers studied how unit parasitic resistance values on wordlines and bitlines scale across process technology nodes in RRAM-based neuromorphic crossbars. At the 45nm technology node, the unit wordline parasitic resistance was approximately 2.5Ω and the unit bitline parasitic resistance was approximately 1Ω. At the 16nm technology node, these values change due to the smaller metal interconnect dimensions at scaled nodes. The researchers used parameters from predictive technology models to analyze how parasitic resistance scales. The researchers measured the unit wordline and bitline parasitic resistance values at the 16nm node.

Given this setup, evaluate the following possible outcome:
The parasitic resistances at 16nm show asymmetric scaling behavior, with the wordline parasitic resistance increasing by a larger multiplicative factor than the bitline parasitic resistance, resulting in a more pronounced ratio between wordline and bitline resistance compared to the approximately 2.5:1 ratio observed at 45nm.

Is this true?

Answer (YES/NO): YES